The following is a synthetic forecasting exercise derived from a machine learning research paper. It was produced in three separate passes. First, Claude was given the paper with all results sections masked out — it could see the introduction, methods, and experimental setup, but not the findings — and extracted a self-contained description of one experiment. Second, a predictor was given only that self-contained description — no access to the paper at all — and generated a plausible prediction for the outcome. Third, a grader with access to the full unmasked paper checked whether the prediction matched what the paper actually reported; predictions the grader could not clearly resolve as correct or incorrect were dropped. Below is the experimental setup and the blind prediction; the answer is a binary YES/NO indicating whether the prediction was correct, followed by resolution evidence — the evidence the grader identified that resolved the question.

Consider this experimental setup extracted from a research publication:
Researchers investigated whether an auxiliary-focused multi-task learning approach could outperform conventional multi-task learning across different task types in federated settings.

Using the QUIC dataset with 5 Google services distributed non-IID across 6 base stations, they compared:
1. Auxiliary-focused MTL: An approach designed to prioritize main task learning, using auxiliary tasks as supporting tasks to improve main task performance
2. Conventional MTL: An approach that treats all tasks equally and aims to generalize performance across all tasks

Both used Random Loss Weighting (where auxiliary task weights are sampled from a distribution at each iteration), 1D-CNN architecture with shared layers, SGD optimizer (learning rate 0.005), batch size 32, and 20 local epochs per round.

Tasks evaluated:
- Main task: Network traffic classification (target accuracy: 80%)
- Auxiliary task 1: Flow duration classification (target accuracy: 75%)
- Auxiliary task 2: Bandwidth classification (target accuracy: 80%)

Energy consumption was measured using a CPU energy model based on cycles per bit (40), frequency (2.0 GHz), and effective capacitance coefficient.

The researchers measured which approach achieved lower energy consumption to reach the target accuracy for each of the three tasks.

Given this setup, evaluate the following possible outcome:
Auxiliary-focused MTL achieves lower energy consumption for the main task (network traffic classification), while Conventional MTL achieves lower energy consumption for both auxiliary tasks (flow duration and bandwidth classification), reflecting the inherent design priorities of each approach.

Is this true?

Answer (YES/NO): YES